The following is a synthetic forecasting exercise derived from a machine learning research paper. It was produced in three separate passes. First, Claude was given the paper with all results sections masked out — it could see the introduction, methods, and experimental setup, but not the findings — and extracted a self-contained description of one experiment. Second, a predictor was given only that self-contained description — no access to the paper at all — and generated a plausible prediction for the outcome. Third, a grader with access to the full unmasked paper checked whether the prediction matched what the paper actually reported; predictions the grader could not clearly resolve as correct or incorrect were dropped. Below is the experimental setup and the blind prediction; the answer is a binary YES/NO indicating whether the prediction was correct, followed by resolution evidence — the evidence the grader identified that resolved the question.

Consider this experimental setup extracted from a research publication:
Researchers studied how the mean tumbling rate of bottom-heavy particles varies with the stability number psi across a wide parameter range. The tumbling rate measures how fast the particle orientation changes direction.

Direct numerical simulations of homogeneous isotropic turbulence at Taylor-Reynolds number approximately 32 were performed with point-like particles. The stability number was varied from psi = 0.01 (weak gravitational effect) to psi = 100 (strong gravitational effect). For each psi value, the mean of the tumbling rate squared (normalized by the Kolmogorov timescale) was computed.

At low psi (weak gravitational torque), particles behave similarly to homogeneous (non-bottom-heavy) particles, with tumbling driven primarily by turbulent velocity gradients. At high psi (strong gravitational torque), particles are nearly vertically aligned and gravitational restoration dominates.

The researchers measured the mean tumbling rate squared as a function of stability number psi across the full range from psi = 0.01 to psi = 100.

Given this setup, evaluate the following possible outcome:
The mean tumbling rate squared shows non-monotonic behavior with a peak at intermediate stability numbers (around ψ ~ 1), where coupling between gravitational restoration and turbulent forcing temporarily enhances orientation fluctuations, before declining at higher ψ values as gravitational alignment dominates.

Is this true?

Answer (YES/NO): NO